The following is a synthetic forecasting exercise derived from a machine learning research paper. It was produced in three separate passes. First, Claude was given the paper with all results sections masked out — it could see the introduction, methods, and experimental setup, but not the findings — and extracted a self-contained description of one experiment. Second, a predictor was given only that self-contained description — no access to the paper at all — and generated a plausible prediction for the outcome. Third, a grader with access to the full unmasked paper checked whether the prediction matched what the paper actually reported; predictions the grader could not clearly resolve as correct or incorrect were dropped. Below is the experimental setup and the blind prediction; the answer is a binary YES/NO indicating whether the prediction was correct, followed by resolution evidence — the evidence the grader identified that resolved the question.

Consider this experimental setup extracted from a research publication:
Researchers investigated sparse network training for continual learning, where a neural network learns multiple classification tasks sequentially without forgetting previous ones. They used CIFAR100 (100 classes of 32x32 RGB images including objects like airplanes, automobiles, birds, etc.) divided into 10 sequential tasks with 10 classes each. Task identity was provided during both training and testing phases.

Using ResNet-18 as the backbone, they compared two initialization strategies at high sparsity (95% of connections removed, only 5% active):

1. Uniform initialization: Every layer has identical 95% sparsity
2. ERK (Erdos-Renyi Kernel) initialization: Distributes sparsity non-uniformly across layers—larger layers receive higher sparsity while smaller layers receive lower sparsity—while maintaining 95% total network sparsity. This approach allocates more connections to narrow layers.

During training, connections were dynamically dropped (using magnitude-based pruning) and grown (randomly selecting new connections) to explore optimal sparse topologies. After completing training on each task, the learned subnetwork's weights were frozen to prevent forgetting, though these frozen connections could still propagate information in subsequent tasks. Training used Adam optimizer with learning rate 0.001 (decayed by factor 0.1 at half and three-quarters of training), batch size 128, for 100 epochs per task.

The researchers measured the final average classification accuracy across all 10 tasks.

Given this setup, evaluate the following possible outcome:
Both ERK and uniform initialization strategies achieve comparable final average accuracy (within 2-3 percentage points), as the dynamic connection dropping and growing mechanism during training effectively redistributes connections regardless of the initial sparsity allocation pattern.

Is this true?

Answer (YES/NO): NO